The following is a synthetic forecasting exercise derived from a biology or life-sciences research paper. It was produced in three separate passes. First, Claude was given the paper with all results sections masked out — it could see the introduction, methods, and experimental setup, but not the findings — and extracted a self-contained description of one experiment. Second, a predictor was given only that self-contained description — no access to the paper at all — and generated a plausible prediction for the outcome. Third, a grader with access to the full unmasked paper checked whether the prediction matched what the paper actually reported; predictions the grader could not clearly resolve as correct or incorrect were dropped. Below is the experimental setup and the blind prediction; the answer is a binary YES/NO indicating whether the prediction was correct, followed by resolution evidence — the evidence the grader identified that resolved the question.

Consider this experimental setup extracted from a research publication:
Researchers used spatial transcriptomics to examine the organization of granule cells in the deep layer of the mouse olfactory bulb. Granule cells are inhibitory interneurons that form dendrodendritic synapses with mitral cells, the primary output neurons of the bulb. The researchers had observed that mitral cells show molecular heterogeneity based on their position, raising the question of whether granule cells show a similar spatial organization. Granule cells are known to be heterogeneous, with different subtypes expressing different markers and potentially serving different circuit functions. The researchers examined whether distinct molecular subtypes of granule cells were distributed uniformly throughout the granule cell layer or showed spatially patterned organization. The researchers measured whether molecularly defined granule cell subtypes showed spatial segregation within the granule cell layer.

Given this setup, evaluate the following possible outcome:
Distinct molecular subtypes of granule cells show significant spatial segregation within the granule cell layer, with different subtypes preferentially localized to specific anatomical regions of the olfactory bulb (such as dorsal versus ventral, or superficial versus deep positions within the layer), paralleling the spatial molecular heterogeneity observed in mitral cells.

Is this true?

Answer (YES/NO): NO